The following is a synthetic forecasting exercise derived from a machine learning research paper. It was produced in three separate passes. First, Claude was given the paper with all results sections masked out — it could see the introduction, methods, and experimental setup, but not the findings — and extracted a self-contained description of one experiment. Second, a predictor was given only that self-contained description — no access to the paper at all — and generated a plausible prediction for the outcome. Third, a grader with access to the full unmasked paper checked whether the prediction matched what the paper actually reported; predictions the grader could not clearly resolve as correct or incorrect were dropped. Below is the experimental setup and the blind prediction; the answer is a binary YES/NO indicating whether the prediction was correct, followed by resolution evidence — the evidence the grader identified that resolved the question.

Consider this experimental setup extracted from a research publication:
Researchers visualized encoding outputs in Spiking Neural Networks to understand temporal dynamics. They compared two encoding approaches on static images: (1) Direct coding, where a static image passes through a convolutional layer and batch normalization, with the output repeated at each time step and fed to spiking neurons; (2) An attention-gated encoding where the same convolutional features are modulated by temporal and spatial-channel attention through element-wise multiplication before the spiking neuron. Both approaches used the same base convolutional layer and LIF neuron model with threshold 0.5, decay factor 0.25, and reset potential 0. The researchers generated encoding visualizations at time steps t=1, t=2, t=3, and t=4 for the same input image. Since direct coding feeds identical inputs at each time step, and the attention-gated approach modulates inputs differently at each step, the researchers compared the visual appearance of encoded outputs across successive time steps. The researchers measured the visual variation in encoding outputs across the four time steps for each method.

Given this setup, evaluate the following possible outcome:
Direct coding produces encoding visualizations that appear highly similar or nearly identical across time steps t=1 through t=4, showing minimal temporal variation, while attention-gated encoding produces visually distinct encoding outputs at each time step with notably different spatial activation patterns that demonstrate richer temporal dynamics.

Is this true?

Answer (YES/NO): YES